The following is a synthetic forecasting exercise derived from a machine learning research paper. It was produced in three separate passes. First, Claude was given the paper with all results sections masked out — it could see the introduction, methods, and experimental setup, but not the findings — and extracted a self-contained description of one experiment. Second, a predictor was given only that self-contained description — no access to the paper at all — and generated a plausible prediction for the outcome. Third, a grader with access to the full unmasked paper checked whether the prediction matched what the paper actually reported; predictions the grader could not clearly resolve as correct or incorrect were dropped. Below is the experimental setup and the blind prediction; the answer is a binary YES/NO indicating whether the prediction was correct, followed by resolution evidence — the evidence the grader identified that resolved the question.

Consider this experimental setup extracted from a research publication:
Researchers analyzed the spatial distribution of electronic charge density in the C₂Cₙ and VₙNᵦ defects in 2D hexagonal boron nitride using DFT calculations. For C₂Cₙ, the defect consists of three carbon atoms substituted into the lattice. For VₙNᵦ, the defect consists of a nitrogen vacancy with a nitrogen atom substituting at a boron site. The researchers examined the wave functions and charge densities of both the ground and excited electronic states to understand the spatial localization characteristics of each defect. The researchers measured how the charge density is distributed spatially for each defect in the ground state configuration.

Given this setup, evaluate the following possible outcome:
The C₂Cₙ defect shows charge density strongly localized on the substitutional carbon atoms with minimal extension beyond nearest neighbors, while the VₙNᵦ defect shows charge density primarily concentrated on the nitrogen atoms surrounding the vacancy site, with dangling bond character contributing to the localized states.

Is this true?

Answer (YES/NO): NO